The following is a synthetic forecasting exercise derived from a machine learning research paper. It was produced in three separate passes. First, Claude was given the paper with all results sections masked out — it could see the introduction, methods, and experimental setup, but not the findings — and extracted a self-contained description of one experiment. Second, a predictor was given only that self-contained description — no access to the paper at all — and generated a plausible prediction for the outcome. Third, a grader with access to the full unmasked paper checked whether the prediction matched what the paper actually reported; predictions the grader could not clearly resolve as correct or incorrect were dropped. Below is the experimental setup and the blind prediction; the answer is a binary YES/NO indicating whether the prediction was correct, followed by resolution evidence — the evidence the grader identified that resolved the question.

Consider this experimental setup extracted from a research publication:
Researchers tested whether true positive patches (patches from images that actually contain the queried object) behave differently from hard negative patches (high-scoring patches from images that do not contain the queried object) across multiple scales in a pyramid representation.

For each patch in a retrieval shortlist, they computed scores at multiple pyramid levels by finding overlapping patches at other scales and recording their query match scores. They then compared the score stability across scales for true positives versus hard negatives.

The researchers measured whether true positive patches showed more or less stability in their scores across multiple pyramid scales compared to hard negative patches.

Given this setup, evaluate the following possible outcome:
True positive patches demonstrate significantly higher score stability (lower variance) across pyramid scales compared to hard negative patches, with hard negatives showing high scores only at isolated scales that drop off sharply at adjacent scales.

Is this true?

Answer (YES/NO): YES